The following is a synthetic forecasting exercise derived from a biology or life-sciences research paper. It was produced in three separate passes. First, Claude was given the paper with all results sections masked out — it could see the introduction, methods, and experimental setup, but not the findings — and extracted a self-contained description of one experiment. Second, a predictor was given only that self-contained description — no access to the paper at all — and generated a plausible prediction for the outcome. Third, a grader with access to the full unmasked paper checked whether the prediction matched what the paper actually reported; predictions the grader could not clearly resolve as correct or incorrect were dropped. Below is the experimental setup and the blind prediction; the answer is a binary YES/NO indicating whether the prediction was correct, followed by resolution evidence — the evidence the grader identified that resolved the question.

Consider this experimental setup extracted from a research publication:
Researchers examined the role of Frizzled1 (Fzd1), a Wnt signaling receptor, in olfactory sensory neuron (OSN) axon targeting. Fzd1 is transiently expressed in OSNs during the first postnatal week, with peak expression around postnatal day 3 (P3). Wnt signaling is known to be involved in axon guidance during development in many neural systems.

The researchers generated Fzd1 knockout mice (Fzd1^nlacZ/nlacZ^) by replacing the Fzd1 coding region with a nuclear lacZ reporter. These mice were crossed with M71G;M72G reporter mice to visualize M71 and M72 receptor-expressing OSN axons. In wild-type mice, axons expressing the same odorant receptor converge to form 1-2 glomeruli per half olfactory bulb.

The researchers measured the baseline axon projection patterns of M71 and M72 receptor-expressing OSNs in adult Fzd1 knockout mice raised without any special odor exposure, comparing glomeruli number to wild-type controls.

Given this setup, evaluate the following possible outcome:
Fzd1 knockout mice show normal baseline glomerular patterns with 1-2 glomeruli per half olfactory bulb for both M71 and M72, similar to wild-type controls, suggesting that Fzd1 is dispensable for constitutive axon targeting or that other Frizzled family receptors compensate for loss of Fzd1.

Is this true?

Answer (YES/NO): YES